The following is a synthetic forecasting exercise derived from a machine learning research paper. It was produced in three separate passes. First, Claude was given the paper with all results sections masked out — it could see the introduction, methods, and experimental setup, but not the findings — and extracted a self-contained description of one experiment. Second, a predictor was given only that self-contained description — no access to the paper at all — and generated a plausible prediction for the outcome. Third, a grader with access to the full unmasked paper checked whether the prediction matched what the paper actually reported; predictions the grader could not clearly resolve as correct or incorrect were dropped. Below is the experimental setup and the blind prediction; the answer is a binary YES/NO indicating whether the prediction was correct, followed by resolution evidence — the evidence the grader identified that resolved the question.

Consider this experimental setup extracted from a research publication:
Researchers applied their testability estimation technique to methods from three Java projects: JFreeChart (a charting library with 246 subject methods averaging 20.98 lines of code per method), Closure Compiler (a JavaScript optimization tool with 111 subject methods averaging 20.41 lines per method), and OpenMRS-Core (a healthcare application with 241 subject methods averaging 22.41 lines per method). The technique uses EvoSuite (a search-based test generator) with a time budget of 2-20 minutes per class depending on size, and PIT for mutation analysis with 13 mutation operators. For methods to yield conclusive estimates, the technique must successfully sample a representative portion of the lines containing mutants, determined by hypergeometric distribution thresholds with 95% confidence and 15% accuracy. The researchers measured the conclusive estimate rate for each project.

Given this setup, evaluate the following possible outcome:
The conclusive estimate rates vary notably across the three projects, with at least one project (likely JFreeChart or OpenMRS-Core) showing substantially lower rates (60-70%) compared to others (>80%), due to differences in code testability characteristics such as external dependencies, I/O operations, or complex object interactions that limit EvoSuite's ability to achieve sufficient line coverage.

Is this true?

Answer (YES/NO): NO